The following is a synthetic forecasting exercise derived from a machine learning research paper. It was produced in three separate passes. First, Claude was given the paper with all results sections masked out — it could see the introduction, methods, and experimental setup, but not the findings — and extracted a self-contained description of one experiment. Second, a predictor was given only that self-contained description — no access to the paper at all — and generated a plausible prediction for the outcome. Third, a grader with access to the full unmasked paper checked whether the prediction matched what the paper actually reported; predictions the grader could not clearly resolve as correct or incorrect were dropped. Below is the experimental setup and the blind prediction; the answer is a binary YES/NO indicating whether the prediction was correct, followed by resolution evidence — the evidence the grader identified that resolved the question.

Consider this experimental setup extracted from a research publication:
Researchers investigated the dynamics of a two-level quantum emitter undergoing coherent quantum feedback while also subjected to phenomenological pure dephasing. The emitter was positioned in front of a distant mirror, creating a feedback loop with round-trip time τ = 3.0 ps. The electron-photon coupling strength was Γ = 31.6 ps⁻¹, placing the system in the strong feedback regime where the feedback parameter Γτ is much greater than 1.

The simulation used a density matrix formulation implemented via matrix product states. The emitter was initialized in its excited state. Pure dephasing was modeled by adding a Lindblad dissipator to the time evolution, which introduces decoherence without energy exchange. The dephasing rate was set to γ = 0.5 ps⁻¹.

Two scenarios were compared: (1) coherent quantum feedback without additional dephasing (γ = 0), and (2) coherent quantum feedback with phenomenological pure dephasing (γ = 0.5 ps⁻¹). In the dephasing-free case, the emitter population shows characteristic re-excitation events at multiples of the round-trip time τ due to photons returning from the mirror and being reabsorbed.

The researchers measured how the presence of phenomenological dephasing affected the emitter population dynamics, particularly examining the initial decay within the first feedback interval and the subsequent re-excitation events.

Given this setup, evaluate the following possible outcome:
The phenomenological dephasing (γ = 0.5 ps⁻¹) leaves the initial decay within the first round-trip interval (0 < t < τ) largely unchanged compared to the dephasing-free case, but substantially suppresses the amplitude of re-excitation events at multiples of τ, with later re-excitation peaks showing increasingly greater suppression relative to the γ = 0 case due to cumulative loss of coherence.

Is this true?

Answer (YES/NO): YES